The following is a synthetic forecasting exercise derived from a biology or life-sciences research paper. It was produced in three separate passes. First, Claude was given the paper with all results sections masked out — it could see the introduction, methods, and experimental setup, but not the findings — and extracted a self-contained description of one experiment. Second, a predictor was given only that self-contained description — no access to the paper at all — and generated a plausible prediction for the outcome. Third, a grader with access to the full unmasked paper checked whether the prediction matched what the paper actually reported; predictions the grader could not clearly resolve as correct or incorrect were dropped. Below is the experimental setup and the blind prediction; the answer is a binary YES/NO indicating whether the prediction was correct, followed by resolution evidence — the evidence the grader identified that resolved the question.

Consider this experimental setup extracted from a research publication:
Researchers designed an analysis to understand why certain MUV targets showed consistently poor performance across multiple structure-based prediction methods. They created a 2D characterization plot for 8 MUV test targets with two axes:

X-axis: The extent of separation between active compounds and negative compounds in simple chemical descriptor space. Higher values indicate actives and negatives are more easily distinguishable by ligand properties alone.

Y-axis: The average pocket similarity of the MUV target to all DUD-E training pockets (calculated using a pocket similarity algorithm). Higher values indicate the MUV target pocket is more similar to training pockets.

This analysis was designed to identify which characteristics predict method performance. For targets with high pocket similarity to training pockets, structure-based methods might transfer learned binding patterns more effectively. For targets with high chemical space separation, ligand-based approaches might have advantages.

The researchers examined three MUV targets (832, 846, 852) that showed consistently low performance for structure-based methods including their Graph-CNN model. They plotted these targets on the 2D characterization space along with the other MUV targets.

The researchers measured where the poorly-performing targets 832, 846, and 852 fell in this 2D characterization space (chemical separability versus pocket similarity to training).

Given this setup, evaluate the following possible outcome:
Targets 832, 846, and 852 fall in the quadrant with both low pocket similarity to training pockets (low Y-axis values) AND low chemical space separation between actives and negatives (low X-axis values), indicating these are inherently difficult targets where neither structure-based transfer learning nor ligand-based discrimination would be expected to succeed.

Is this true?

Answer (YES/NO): NO